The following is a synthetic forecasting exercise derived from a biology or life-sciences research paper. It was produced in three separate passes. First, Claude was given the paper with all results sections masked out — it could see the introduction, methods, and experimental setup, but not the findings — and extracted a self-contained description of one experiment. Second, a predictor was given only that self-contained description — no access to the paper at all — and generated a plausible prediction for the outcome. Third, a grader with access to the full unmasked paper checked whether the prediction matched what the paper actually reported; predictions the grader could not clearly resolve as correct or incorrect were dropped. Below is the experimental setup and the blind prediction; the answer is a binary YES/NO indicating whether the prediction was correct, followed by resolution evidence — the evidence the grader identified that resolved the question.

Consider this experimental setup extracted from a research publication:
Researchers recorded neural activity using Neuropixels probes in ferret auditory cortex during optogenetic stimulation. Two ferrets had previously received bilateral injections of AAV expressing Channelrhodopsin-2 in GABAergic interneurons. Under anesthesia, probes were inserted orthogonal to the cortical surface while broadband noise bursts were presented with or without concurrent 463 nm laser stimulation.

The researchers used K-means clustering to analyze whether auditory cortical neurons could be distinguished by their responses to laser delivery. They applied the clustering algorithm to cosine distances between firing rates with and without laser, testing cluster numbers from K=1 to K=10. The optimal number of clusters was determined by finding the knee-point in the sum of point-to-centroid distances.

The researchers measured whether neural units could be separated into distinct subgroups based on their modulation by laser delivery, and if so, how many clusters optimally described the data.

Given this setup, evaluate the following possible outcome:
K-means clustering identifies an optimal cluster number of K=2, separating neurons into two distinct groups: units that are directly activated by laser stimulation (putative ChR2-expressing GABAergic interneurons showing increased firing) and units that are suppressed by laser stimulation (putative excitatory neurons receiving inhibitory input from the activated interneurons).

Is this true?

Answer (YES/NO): YES